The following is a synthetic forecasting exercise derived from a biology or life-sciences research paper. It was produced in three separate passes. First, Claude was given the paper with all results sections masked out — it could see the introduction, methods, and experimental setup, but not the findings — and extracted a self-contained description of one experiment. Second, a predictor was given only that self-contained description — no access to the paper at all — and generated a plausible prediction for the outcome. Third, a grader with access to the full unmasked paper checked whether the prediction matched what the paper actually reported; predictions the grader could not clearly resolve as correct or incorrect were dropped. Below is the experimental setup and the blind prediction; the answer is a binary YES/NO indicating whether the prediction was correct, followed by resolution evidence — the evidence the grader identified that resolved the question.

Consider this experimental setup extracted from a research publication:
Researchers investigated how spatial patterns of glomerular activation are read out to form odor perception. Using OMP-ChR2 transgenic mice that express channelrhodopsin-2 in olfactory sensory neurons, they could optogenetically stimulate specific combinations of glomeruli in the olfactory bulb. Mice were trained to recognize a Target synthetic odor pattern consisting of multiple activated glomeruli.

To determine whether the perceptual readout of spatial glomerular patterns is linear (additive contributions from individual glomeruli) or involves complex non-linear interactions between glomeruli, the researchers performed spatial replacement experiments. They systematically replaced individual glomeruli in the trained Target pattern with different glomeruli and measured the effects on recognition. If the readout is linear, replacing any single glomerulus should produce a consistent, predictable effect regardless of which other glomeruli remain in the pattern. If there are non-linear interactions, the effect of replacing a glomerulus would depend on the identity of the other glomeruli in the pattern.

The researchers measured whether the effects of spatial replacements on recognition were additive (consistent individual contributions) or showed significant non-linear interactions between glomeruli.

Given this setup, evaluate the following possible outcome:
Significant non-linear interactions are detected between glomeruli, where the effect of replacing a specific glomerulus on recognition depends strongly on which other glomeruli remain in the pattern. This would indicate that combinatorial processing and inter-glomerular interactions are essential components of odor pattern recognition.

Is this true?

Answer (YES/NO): NO